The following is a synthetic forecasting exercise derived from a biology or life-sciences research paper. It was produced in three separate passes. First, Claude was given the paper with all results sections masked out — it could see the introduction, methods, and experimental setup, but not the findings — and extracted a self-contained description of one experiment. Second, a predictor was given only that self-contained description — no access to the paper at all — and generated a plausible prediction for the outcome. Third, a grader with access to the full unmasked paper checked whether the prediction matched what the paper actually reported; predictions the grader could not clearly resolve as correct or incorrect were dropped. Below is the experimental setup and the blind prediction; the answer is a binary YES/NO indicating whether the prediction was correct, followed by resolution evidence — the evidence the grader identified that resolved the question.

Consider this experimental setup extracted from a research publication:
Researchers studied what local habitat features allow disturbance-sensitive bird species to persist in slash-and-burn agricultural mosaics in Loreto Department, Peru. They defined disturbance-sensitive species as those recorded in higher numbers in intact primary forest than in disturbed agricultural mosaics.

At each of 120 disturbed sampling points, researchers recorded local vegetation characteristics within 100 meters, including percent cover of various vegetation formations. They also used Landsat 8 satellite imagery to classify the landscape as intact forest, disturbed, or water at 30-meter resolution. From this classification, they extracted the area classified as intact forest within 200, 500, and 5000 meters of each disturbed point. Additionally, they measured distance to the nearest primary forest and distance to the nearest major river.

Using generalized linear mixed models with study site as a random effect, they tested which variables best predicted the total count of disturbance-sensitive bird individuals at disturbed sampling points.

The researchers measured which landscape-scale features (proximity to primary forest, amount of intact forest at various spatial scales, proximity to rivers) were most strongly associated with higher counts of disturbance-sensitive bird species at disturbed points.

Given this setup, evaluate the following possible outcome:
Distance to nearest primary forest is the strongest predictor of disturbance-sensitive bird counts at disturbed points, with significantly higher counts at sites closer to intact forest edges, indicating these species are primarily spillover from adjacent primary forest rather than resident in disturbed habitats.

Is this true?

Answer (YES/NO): NO